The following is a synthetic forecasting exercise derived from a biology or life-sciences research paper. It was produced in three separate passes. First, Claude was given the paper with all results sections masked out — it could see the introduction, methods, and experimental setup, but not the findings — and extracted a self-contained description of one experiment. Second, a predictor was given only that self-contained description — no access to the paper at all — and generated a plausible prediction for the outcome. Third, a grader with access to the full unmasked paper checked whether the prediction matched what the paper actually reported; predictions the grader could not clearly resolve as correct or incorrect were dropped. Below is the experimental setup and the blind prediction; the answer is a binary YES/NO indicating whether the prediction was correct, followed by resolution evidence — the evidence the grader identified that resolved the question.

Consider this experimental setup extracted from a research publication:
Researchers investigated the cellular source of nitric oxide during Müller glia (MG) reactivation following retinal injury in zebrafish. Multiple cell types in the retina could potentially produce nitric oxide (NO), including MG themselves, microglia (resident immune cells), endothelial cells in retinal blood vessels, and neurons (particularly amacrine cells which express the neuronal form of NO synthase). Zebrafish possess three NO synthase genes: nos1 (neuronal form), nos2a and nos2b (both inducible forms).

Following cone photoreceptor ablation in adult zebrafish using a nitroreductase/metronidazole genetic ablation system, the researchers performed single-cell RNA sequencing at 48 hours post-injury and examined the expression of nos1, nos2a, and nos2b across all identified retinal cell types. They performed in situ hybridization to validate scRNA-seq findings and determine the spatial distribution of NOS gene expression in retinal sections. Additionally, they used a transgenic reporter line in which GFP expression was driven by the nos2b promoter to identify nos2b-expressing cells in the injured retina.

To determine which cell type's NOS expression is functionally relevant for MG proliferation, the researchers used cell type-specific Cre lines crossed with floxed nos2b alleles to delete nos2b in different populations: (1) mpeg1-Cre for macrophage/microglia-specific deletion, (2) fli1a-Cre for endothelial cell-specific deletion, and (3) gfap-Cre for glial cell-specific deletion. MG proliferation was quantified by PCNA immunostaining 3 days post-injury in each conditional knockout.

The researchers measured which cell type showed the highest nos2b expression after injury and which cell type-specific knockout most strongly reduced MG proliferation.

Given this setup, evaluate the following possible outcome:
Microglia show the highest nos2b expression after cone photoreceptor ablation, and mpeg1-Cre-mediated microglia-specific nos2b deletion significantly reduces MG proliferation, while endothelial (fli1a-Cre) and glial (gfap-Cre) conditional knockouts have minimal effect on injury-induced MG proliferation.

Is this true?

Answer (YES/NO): NO